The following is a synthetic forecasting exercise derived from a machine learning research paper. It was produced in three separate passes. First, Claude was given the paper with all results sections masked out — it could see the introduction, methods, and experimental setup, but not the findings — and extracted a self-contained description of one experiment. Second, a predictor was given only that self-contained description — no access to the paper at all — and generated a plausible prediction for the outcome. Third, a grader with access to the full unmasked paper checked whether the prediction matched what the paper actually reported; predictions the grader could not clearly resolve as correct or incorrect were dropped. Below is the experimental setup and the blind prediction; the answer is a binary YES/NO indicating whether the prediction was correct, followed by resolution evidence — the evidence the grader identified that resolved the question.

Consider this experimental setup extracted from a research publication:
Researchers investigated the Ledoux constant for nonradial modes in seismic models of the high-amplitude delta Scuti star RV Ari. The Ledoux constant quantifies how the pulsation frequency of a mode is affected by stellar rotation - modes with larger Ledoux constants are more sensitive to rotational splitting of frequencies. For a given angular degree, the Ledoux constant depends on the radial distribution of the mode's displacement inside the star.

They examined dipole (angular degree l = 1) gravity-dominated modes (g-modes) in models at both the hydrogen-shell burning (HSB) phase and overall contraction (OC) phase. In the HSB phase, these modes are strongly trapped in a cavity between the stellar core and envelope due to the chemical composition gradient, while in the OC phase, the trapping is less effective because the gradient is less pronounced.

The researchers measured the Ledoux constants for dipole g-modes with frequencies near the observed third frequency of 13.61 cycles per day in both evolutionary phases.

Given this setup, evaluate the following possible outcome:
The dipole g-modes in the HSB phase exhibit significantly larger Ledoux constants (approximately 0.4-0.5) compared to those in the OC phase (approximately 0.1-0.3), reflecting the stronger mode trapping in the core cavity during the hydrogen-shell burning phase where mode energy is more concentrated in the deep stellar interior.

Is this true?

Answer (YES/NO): NO